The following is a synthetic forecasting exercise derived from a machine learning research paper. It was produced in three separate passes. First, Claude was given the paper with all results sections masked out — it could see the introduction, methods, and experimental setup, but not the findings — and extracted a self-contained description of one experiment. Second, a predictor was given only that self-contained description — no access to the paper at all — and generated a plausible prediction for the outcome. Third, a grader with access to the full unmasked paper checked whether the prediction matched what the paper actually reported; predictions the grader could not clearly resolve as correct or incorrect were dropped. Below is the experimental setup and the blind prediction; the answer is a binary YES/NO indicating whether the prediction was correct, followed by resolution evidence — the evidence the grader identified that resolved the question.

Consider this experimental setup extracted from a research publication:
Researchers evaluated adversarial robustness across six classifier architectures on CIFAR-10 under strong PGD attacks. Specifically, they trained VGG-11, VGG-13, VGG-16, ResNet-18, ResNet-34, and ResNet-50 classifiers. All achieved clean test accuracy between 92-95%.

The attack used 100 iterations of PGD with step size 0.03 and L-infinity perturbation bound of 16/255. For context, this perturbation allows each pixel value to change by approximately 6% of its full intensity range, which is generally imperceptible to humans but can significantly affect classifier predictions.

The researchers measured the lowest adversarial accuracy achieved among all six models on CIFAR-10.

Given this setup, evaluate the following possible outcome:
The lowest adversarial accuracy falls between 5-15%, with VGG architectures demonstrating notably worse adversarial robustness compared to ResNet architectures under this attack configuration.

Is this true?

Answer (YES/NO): NO